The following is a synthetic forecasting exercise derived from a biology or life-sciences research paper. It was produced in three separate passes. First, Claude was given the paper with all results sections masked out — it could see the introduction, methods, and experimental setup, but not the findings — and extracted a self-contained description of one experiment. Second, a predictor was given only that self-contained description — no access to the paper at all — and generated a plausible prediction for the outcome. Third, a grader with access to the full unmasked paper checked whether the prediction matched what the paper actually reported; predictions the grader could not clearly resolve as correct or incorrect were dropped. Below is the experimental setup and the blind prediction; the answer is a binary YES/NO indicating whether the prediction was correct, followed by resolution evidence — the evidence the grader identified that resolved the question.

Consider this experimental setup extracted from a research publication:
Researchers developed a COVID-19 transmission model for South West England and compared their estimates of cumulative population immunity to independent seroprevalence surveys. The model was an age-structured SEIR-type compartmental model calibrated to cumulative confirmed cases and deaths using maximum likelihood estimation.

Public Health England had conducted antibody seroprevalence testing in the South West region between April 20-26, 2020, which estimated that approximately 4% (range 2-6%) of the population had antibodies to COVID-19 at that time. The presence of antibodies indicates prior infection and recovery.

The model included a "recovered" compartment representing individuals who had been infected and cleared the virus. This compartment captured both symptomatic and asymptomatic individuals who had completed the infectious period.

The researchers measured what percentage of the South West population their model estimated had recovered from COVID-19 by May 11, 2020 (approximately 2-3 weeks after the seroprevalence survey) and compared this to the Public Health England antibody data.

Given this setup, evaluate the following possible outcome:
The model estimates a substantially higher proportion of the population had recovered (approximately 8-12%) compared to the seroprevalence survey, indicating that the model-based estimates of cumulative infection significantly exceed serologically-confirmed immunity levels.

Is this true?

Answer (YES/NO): NO